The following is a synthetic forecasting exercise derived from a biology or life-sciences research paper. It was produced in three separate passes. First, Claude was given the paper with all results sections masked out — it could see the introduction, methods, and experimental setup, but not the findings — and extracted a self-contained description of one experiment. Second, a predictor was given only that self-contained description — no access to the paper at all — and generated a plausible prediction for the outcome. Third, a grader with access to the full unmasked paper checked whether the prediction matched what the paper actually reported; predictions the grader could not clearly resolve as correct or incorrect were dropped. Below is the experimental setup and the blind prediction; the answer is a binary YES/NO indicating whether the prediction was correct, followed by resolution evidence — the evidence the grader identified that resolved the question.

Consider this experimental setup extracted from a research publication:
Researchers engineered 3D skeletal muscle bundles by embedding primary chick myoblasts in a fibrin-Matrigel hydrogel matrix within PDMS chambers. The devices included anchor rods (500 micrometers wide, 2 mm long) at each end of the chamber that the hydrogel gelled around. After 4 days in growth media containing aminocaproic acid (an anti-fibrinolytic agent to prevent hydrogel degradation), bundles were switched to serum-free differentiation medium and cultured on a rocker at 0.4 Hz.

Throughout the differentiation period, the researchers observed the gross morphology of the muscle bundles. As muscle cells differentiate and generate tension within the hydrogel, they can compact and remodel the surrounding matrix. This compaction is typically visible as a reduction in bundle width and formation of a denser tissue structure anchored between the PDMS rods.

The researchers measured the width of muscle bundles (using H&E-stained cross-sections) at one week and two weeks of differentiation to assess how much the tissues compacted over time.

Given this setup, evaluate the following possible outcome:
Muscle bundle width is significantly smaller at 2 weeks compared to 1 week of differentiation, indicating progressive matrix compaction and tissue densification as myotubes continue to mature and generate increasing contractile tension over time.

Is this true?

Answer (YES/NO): NO